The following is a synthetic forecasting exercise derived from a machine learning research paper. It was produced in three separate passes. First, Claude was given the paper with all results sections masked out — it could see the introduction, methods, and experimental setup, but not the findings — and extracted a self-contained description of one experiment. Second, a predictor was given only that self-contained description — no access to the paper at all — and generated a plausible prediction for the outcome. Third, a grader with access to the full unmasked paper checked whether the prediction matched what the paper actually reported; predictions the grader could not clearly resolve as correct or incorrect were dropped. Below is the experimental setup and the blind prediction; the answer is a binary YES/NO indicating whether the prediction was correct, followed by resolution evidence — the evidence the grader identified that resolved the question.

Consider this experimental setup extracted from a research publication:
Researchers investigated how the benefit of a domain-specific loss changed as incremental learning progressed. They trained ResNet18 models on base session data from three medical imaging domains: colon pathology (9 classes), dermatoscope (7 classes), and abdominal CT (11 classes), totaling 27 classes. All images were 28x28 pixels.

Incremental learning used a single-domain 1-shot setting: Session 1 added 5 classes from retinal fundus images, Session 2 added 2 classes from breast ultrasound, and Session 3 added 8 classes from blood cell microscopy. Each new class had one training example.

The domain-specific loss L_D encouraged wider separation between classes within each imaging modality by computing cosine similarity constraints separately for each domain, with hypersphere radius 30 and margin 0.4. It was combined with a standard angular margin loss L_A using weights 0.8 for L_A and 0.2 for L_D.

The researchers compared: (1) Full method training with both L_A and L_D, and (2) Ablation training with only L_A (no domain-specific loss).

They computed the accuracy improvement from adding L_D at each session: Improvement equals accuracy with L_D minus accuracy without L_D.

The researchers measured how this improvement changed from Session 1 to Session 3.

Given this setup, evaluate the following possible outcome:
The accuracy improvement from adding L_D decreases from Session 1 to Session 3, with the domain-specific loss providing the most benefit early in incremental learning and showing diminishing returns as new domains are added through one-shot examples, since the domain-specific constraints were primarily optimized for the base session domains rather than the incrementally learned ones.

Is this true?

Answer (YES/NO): NO